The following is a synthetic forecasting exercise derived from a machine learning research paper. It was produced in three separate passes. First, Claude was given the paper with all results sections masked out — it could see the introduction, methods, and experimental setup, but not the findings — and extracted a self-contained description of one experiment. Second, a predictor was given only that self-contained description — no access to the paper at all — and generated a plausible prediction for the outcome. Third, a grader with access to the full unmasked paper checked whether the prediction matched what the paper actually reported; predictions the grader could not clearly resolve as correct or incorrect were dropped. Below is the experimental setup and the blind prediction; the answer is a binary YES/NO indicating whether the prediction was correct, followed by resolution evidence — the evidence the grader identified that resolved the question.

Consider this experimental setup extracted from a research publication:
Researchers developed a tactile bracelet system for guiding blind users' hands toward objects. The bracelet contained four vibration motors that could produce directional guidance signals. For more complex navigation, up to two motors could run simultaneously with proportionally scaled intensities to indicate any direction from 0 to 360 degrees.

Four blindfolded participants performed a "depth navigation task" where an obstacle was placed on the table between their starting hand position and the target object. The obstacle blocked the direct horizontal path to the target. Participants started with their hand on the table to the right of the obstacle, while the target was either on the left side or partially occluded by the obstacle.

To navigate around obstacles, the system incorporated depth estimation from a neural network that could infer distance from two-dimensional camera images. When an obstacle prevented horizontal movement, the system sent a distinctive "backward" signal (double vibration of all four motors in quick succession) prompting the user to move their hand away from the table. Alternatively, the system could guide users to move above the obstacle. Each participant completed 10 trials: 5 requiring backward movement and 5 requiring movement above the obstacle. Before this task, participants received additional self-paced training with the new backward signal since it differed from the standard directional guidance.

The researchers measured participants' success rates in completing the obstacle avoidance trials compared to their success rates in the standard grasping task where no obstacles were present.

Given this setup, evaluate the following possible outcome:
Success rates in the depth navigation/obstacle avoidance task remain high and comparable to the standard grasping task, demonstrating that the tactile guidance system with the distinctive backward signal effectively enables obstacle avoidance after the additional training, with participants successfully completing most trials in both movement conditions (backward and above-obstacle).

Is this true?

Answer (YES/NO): NO